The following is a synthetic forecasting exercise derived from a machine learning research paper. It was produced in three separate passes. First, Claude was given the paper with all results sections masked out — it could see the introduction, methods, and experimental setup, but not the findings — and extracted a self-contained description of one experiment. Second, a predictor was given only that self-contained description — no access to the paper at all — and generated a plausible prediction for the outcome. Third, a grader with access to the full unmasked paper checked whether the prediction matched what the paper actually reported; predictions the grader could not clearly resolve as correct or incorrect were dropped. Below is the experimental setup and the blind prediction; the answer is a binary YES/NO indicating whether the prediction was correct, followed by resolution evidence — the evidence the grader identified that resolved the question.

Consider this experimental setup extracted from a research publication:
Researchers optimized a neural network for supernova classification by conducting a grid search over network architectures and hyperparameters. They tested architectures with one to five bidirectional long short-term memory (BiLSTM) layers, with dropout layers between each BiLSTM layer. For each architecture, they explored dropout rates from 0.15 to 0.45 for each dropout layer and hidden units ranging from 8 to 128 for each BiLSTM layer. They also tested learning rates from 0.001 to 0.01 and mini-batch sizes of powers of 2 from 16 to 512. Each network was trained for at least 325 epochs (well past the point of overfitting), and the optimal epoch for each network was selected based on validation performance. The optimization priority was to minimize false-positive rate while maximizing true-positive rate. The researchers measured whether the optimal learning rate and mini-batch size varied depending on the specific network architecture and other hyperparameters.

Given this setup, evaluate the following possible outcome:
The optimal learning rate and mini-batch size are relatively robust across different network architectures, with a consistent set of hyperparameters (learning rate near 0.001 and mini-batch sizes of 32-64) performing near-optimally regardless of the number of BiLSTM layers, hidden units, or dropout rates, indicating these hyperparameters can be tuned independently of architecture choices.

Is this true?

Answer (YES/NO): NO